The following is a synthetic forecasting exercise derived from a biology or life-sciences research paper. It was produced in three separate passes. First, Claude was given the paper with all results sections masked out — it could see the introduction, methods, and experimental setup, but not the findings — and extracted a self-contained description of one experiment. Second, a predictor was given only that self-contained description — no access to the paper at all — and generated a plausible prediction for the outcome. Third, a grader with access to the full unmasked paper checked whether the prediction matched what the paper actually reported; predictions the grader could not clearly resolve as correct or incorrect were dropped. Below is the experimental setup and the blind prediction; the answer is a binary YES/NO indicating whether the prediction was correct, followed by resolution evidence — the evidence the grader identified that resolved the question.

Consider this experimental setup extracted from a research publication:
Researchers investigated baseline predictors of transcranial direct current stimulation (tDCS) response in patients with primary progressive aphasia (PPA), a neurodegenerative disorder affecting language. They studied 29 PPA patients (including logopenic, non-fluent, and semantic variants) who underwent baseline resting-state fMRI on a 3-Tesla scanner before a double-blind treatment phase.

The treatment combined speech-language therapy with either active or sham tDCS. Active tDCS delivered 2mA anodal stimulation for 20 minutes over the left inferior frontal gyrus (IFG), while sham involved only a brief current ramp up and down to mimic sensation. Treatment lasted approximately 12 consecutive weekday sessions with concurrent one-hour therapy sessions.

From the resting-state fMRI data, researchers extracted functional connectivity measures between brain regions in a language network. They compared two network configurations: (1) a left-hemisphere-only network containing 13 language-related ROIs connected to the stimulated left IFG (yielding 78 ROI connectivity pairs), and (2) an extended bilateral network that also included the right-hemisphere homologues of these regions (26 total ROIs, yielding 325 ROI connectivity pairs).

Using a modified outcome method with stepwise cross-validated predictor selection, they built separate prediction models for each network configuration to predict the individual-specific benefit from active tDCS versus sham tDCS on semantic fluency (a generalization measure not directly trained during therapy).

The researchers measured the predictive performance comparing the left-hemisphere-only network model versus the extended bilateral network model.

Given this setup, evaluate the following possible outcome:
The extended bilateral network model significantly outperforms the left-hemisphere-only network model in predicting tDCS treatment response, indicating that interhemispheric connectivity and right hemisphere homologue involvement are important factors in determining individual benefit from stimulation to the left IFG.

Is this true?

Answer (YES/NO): YES